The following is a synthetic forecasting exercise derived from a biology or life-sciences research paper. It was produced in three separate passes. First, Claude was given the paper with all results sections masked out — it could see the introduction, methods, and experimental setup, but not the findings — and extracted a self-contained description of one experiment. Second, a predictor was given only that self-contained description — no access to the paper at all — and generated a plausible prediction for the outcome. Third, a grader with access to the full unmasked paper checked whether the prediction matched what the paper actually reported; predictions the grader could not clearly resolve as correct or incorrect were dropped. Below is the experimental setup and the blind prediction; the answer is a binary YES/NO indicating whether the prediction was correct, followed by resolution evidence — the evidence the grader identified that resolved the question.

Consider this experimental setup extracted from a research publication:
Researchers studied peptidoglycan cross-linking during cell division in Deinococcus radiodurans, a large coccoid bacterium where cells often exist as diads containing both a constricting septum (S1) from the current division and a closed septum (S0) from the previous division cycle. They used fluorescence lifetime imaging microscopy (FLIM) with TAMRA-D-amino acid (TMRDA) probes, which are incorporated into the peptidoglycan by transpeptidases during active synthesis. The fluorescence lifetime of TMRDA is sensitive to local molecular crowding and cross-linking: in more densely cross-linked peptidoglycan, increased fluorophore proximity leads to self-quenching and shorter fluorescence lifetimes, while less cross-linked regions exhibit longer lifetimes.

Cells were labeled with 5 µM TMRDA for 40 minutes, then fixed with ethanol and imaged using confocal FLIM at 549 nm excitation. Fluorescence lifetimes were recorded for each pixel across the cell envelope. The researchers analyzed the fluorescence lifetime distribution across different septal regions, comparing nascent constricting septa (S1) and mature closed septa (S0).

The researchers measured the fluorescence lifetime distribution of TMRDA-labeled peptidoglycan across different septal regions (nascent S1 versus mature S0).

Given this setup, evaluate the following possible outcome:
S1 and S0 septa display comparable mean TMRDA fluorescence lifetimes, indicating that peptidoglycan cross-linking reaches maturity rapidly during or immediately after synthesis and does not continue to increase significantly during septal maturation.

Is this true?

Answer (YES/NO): NO